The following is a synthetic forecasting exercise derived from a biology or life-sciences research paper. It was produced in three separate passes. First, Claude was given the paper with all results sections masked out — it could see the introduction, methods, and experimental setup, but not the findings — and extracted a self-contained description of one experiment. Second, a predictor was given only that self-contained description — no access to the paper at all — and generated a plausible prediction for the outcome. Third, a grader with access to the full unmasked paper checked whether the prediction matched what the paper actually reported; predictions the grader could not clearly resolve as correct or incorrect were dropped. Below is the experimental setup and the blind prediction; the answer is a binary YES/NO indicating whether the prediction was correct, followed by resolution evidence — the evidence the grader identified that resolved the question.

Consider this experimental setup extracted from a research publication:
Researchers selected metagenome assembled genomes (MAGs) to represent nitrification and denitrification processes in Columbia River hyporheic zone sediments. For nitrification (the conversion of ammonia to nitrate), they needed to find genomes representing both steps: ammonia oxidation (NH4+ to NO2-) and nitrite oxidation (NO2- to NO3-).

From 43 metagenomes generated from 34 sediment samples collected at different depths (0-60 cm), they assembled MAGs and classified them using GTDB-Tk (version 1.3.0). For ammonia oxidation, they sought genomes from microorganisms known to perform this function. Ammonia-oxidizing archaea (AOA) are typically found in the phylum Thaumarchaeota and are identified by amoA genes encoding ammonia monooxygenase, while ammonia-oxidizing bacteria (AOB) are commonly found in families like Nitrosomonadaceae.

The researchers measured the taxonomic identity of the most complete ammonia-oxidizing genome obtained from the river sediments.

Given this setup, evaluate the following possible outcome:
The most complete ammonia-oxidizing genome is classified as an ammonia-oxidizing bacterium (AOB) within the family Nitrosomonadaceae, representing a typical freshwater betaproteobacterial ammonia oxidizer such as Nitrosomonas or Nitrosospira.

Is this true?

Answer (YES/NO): NO